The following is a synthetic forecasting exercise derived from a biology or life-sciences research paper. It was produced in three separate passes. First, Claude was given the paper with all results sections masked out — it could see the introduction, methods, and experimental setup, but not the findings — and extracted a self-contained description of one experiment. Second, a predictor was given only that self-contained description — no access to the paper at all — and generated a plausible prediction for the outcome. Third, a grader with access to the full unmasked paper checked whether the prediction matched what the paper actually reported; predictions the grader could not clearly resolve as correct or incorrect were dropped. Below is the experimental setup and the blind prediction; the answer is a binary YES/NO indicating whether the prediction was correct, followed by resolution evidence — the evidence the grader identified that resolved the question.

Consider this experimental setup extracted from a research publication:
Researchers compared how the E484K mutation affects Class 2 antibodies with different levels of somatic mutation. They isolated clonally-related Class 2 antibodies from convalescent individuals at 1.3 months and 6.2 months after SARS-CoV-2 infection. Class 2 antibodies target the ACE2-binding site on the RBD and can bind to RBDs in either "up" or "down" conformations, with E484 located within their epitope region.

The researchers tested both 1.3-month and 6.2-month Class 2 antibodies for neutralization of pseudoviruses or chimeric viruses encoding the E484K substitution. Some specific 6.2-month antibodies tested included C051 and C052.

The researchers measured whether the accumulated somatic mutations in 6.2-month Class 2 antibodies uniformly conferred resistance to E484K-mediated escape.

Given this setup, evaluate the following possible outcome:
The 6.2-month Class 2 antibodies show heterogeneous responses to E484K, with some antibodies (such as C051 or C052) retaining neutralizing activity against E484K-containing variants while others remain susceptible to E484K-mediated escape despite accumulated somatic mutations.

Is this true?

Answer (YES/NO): NO